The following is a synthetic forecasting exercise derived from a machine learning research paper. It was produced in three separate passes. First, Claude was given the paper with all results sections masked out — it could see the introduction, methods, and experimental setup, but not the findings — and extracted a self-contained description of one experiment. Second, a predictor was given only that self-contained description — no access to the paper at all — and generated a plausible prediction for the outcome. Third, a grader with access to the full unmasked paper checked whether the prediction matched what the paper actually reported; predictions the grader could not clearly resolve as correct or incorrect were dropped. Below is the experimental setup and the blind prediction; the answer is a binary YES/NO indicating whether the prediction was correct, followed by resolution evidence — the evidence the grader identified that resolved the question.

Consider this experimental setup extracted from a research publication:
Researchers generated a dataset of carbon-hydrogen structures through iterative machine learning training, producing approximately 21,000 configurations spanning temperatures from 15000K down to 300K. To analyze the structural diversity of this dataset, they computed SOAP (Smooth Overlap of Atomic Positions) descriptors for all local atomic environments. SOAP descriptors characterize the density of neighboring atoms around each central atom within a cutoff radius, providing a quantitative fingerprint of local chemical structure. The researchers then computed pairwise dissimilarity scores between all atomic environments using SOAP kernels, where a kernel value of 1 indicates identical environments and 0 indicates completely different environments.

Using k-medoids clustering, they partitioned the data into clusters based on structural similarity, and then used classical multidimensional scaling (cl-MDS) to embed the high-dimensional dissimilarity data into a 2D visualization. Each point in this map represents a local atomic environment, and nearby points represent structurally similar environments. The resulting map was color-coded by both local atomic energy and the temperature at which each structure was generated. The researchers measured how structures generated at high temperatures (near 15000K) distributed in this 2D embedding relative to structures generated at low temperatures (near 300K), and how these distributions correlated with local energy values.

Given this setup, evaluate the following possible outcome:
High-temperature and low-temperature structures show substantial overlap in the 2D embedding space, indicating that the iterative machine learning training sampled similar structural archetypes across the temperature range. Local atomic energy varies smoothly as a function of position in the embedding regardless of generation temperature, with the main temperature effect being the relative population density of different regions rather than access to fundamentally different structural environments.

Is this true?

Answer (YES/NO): NO